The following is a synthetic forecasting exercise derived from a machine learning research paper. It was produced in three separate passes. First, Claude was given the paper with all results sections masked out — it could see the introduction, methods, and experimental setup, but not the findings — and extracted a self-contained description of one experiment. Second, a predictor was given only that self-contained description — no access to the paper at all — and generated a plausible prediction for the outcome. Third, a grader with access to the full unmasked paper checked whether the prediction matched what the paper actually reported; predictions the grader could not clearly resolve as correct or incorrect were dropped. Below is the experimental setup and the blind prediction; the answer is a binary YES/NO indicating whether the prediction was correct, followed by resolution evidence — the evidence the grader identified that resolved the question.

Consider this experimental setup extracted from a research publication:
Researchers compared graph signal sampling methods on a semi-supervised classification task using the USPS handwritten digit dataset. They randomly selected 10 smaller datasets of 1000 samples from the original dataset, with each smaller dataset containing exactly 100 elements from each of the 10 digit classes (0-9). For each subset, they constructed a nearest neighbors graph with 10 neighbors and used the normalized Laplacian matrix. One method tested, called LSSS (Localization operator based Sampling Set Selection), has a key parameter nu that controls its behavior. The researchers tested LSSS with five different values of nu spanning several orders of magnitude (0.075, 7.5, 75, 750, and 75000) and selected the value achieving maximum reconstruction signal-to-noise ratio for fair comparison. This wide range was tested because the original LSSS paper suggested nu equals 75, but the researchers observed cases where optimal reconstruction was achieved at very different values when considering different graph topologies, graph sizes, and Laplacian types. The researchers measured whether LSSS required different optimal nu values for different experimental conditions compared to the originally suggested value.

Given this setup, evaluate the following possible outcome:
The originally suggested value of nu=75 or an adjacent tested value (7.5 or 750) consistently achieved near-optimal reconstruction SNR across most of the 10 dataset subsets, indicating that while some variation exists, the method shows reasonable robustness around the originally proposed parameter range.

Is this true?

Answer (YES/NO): NO